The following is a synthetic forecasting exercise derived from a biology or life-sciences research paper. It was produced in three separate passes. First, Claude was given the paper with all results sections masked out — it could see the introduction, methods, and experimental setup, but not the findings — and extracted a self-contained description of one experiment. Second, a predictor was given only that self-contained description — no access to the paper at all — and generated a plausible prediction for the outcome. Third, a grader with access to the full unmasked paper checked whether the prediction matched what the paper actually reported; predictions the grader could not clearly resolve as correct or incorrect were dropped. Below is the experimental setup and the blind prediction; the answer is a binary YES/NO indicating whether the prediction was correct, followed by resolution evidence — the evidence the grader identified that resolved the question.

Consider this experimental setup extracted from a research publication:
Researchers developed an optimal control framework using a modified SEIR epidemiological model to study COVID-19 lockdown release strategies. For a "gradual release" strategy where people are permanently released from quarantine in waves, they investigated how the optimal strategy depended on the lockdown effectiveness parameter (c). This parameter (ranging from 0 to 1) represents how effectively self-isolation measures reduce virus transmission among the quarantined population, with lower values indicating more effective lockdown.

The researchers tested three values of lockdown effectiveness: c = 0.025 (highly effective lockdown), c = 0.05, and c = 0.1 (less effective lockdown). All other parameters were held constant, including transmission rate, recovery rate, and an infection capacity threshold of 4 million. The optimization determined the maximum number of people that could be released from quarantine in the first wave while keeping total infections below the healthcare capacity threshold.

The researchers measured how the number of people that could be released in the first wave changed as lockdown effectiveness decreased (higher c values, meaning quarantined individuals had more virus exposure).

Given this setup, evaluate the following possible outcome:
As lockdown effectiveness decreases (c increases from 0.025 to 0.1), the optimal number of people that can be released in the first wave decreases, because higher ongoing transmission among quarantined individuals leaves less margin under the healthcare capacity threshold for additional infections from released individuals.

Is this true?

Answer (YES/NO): NO